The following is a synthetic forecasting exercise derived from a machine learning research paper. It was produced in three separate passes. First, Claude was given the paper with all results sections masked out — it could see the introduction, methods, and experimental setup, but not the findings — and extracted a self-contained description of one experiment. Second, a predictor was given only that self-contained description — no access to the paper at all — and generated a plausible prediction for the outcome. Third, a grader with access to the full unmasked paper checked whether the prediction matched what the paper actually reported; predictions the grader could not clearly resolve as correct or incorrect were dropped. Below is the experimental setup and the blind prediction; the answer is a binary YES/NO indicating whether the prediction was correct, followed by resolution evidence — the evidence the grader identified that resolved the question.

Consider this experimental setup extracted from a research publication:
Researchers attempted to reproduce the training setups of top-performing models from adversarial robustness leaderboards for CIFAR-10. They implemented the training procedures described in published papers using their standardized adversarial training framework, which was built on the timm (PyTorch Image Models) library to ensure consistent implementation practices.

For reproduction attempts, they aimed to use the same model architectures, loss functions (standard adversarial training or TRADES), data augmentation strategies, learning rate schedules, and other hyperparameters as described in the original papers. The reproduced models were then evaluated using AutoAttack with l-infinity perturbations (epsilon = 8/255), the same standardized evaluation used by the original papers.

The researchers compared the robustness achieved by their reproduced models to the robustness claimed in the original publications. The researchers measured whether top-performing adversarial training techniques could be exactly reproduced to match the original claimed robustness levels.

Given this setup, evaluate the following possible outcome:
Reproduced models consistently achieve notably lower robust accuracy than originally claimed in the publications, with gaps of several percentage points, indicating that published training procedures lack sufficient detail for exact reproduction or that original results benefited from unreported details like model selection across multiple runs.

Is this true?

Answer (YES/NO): YES